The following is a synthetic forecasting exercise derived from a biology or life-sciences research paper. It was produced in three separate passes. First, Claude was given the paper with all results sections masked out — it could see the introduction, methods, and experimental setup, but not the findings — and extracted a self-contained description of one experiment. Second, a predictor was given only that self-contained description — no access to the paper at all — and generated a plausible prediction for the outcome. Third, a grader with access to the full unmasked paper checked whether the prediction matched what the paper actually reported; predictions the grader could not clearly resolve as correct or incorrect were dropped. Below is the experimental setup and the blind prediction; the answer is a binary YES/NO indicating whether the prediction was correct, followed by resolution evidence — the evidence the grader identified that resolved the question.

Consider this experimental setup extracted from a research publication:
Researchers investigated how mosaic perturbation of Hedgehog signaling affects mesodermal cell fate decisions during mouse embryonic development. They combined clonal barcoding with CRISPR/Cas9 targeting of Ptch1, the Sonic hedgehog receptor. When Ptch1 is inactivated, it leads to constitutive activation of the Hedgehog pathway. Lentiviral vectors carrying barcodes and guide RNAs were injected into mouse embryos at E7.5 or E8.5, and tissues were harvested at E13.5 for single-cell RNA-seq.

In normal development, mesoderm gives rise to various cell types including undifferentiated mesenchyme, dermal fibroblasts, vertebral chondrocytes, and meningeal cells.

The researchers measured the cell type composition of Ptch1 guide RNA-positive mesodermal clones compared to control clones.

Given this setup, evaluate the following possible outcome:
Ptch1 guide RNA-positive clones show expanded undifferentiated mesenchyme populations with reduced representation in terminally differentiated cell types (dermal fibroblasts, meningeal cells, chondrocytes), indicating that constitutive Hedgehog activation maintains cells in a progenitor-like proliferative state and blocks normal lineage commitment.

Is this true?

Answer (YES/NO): NO